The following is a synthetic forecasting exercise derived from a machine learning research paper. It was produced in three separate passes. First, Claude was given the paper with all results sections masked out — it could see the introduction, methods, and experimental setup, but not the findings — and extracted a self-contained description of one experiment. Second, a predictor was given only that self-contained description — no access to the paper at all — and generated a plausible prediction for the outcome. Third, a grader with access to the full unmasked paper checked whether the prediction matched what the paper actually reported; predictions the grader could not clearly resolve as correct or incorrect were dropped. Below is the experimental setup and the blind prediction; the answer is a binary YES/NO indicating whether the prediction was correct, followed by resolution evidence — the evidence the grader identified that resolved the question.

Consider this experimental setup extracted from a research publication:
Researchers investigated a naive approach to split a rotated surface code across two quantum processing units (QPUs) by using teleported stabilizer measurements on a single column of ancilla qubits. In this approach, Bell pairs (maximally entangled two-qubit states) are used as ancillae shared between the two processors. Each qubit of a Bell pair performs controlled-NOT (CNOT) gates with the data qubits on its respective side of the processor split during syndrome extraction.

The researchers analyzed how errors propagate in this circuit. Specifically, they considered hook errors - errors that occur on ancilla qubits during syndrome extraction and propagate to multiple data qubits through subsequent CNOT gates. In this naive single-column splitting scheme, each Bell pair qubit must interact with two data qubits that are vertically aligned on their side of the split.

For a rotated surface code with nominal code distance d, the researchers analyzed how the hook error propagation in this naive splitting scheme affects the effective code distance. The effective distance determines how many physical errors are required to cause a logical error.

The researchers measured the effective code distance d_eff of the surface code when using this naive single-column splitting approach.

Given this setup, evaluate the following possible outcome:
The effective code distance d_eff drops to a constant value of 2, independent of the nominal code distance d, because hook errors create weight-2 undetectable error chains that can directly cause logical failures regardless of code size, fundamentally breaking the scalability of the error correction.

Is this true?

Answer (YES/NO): NO